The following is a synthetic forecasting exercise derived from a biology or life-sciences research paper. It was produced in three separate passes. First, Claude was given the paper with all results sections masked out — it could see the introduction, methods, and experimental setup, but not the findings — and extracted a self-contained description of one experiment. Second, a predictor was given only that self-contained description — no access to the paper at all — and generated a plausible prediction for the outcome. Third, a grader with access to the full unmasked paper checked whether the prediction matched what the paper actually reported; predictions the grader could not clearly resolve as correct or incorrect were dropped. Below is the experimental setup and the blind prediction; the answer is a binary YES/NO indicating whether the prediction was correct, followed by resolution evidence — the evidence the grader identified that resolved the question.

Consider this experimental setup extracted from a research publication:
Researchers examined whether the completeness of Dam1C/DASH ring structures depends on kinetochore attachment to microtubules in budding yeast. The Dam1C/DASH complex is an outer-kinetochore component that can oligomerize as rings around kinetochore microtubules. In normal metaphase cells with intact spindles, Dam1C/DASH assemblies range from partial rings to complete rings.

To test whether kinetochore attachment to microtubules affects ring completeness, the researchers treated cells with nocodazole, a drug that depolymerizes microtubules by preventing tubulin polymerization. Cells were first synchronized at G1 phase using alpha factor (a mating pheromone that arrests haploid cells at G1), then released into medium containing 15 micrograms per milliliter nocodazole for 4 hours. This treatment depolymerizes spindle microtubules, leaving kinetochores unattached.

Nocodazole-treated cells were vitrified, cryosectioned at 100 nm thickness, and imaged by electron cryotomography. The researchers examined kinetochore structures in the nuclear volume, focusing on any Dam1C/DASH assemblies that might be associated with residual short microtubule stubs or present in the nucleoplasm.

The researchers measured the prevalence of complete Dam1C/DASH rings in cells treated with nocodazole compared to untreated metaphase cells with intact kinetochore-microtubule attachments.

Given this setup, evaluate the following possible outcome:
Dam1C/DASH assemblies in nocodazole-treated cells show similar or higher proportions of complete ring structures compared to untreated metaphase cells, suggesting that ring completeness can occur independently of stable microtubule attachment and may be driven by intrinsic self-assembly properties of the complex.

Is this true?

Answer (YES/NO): NO